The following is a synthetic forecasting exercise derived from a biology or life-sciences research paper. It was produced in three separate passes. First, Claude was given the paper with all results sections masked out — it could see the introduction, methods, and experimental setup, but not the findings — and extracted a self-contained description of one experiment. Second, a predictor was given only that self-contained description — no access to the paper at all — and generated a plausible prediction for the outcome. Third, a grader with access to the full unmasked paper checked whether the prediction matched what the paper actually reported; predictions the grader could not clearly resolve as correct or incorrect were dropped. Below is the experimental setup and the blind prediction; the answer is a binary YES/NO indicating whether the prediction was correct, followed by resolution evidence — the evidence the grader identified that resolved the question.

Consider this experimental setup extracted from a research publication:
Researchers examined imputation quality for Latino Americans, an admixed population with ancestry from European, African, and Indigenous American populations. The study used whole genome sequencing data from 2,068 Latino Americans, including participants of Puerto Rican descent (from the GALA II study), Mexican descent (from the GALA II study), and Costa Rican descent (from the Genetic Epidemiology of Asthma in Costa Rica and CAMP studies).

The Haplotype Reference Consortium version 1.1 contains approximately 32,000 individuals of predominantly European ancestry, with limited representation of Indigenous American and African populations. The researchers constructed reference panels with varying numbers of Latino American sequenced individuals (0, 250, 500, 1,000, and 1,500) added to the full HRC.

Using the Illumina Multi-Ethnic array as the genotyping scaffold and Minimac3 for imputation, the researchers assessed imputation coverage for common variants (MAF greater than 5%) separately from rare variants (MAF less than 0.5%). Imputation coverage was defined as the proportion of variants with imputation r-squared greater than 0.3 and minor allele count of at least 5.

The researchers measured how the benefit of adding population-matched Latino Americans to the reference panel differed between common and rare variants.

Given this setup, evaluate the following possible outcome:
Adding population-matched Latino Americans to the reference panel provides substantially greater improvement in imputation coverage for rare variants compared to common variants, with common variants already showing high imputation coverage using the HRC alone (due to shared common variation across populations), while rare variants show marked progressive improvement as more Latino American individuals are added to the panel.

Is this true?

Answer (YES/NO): YES